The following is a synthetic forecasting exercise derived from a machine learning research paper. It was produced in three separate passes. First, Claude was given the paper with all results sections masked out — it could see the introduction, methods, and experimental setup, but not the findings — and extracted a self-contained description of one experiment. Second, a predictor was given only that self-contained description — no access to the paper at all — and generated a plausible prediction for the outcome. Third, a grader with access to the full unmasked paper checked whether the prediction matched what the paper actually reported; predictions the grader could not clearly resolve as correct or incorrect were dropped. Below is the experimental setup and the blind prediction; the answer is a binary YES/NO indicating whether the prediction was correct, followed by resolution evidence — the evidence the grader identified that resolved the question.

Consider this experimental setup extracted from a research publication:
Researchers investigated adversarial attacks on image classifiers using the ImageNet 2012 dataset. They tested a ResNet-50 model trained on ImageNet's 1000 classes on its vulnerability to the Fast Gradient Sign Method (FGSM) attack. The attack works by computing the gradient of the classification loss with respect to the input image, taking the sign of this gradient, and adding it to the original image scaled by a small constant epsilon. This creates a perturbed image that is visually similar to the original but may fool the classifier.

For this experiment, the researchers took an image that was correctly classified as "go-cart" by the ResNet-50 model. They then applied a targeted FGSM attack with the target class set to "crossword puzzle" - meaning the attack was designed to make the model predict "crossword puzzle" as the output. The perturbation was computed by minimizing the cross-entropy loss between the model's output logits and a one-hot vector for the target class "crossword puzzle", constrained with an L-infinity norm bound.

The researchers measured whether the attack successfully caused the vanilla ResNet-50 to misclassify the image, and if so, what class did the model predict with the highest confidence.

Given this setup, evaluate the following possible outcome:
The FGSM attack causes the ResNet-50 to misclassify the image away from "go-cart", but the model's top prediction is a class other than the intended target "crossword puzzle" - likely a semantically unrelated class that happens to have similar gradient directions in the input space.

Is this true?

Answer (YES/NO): YES